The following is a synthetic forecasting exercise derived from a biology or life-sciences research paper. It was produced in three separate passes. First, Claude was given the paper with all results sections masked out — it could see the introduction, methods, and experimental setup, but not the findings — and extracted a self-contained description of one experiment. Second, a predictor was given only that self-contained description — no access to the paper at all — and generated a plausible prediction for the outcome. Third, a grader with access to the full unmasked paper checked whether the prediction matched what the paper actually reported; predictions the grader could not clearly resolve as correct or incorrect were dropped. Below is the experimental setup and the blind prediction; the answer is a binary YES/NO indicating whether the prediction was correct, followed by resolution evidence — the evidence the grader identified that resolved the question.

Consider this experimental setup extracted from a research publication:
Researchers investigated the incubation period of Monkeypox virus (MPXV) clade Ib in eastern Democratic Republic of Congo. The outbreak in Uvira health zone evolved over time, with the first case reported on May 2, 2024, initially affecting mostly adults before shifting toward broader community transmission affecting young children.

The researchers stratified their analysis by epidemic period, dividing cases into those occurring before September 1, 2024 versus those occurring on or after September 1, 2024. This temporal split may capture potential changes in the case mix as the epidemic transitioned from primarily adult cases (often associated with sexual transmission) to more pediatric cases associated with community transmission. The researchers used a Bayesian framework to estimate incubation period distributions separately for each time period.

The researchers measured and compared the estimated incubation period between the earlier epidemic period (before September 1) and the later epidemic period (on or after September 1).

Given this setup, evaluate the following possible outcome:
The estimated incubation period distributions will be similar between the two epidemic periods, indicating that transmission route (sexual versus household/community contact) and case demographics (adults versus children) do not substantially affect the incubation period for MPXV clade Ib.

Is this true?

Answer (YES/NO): NO